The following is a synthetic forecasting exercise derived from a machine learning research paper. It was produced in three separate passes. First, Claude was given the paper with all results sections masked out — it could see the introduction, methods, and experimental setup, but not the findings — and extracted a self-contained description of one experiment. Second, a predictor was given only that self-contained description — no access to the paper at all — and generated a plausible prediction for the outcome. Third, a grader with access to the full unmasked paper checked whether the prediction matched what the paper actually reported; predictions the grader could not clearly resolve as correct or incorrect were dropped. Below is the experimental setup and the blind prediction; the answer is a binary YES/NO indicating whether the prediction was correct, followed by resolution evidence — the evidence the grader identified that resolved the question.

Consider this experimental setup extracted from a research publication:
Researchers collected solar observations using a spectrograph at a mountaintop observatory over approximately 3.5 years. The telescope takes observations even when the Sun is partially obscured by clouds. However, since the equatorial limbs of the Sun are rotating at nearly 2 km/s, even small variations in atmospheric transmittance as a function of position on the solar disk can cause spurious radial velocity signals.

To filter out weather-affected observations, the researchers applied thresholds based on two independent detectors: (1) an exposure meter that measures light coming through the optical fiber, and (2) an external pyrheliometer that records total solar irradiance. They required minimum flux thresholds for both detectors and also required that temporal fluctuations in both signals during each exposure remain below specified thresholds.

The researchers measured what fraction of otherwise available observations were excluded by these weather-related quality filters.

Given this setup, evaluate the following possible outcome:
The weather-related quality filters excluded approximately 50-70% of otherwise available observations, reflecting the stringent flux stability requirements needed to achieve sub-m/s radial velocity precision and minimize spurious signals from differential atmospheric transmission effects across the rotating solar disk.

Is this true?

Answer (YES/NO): NO